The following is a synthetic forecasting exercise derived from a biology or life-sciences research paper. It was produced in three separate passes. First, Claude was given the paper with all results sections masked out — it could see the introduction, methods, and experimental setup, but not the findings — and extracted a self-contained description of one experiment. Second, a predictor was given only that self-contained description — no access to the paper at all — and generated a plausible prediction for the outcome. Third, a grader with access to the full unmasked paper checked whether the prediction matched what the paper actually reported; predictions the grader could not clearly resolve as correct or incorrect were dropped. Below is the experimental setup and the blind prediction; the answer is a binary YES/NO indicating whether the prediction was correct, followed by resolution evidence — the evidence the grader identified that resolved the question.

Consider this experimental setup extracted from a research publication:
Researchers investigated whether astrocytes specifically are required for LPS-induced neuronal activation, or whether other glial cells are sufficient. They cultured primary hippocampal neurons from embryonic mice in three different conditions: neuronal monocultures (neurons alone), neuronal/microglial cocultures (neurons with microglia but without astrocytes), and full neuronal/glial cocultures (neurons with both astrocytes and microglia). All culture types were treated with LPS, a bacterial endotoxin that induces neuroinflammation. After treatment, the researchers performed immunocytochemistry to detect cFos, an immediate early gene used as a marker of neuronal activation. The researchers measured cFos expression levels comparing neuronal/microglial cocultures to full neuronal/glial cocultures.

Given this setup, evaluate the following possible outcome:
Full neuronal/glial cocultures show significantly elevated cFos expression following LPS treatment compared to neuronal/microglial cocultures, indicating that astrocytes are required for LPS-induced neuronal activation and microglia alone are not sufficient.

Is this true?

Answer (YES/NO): NO